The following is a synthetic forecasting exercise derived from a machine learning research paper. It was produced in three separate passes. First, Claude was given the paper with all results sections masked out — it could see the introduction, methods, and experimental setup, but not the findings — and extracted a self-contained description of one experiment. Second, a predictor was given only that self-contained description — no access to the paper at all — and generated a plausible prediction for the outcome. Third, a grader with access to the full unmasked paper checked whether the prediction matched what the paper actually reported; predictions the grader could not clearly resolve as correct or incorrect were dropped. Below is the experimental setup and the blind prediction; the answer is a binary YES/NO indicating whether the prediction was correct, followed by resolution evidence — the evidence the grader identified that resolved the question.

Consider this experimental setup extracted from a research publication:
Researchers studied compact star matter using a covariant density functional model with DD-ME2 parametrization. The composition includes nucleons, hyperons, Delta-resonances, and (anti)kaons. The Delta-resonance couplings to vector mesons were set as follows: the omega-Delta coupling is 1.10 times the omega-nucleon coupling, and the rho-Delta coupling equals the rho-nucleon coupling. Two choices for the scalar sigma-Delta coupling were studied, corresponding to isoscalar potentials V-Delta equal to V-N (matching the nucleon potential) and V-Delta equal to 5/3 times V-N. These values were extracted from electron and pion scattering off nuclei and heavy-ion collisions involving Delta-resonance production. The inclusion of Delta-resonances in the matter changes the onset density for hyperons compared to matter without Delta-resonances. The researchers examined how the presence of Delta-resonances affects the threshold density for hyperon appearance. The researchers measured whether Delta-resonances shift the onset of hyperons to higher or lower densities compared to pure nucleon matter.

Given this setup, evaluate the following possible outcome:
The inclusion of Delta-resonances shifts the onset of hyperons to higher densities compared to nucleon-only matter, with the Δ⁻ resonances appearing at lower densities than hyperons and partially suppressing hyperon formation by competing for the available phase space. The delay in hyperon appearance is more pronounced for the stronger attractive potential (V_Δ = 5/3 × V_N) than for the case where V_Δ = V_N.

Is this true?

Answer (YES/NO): YES